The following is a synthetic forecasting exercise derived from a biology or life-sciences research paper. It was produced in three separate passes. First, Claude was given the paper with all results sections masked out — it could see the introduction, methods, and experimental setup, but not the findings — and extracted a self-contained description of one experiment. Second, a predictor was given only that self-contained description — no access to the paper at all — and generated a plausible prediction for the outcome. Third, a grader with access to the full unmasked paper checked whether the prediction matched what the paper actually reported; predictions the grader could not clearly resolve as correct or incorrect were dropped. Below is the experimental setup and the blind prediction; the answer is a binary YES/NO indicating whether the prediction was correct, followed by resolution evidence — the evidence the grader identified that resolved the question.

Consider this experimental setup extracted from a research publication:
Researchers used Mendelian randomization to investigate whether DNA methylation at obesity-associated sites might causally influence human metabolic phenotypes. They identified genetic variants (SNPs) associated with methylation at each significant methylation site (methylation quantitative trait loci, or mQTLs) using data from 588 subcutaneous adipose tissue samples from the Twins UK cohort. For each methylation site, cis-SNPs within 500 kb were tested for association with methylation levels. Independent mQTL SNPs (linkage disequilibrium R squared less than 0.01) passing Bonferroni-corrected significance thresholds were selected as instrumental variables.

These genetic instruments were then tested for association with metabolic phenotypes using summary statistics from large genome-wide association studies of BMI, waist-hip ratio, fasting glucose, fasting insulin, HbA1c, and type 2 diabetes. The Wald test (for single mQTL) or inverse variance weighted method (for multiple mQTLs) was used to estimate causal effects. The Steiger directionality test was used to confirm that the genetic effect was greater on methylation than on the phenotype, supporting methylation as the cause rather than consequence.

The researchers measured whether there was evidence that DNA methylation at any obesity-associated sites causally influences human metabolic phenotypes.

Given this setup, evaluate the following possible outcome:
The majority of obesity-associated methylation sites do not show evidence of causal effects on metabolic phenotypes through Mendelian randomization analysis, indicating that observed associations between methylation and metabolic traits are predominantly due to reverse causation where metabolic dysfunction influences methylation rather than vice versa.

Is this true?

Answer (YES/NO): NO